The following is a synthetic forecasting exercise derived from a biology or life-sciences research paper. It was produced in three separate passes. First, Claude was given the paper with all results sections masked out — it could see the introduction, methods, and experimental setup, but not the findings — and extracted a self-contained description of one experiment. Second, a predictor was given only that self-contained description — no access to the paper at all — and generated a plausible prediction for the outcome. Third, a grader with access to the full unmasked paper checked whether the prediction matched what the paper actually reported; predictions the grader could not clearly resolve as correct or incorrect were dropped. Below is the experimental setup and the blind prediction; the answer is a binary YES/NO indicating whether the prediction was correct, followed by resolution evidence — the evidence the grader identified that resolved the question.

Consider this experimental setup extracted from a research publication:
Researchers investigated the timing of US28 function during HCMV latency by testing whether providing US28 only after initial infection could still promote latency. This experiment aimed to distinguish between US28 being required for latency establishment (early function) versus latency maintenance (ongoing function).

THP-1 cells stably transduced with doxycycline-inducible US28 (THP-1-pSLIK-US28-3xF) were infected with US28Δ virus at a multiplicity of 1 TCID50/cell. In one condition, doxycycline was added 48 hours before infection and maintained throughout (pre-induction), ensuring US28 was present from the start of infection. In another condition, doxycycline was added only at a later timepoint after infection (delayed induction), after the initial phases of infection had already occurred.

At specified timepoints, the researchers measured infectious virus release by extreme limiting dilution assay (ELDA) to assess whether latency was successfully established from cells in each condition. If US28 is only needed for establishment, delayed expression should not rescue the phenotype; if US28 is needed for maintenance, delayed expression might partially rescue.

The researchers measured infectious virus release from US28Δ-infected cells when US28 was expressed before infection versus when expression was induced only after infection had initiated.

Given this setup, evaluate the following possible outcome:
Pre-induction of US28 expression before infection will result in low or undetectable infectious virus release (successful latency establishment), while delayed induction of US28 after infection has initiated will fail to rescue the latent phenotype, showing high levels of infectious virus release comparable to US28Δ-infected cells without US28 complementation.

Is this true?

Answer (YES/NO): NO